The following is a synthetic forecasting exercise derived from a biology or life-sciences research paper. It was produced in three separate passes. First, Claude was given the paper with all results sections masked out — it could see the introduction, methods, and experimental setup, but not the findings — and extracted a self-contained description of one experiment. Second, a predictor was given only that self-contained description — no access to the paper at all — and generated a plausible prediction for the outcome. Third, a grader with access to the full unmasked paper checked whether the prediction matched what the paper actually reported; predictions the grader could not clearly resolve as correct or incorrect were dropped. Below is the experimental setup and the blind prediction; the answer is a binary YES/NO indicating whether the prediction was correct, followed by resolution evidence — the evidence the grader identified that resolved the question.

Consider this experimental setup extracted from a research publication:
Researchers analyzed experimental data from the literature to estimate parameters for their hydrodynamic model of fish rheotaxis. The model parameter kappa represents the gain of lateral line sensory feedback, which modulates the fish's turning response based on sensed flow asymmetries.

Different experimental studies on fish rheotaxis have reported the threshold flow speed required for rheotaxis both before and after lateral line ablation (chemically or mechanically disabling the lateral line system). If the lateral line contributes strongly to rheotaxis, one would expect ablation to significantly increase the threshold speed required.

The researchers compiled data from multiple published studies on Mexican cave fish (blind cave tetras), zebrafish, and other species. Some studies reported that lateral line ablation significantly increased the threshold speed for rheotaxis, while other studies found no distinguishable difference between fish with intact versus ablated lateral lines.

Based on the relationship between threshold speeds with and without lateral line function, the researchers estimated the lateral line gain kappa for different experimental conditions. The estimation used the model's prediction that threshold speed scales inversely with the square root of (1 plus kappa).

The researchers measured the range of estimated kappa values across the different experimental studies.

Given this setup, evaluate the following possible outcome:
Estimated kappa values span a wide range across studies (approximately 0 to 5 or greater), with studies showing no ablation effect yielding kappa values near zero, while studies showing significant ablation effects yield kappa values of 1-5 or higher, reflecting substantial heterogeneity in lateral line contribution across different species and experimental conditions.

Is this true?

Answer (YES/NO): YES